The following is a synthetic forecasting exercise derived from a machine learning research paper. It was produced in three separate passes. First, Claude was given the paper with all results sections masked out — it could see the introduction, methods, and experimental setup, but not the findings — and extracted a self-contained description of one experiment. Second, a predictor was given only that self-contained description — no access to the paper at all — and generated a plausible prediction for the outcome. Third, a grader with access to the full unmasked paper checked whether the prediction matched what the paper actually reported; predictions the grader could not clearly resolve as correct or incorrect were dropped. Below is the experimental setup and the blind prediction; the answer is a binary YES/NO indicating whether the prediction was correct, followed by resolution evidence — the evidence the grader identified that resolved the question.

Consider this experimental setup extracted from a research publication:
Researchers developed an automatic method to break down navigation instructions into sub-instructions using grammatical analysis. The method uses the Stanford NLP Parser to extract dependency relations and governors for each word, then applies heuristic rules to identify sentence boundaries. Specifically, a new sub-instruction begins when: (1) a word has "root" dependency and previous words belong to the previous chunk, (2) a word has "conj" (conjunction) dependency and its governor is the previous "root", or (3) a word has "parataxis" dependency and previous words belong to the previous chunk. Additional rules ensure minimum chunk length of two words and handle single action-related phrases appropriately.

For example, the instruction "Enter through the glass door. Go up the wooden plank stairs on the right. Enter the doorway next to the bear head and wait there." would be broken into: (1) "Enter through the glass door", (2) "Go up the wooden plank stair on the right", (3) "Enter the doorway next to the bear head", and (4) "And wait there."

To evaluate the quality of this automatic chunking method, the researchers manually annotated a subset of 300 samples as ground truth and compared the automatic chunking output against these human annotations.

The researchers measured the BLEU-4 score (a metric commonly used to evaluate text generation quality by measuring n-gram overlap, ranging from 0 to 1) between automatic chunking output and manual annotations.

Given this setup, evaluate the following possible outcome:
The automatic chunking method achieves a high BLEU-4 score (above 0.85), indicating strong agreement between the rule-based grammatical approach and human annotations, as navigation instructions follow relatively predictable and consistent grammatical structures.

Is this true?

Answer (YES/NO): NO